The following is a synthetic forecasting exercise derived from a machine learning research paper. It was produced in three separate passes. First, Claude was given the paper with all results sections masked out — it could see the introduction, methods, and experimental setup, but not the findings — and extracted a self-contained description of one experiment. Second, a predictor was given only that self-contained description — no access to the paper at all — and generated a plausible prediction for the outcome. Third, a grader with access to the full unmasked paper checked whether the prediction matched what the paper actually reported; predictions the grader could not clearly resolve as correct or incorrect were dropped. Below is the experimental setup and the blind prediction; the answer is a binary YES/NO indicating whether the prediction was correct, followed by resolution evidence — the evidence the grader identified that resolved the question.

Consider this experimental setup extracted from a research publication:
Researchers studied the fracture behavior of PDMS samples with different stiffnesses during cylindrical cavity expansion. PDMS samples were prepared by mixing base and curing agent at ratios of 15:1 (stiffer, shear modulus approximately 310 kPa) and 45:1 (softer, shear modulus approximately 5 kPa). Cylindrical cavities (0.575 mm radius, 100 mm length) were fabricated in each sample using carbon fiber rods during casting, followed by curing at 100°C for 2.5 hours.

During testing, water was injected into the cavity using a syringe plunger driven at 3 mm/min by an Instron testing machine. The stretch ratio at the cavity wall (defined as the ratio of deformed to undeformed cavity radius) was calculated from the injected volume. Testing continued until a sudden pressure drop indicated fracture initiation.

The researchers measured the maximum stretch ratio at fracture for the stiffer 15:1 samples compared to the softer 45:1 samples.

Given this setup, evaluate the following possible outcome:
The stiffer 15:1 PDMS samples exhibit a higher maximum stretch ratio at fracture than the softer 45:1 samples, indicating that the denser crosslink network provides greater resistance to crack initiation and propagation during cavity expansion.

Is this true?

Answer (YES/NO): NO